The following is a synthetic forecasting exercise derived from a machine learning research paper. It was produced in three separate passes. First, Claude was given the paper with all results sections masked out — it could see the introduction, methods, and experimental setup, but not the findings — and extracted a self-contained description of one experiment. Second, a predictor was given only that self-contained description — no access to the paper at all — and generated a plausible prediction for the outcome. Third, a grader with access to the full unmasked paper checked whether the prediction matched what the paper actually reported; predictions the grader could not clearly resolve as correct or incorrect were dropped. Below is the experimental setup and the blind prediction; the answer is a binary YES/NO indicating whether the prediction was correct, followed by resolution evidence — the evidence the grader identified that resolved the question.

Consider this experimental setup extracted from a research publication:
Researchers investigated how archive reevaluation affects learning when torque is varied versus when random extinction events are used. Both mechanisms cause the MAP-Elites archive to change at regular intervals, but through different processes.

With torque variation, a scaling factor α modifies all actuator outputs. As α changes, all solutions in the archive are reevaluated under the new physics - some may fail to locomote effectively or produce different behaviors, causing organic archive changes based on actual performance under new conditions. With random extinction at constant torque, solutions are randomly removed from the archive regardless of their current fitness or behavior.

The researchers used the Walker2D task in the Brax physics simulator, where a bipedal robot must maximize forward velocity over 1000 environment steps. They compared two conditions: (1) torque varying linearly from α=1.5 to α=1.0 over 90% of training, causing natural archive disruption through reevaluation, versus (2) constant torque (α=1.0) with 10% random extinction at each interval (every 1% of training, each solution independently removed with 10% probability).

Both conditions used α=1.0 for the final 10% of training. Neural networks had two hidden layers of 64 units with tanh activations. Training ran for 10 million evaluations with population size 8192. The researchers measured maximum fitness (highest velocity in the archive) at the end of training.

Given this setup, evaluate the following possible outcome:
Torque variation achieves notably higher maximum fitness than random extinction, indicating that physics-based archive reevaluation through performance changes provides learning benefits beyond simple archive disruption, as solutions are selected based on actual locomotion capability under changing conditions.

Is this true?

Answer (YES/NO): YES